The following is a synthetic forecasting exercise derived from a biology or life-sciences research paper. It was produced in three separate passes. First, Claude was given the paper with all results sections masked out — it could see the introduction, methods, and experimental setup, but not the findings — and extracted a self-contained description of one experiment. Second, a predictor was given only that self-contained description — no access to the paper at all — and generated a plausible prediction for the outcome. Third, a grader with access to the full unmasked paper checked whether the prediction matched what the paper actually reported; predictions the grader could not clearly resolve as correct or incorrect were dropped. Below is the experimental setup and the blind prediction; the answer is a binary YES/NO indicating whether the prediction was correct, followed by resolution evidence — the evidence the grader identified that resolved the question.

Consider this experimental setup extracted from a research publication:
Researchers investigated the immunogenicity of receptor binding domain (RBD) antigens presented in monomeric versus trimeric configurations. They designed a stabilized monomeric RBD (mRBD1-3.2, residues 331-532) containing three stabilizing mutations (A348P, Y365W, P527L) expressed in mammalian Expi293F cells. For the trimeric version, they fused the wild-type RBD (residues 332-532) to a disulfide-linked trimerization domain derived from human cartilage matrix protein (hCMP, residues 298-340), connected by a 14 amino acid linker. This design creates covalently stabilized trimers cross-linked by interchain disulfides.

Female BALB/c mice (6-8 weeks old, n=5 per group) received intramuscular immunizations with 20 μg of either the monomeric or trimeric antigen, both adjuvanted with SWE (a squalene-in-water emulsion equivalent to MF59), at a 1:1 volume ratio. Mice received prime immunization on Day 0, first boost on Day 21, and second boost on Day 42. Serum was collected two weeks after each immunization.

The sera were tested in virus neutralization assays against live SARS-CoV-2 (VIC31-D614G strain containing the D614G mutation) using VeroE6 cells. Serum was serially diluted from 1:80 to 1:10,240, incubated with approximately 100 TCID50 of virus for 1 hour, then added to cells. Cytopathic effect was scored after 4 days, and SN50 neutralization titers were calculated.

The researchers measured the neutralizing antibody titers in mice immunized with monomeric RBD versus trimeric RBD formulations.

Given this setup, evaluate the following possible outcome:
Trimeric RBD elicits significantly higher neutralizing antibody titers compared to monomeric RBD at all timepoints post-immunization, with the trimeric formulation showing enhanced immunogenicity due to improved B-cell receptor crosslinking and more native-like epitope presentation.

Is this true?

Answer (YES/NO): NO